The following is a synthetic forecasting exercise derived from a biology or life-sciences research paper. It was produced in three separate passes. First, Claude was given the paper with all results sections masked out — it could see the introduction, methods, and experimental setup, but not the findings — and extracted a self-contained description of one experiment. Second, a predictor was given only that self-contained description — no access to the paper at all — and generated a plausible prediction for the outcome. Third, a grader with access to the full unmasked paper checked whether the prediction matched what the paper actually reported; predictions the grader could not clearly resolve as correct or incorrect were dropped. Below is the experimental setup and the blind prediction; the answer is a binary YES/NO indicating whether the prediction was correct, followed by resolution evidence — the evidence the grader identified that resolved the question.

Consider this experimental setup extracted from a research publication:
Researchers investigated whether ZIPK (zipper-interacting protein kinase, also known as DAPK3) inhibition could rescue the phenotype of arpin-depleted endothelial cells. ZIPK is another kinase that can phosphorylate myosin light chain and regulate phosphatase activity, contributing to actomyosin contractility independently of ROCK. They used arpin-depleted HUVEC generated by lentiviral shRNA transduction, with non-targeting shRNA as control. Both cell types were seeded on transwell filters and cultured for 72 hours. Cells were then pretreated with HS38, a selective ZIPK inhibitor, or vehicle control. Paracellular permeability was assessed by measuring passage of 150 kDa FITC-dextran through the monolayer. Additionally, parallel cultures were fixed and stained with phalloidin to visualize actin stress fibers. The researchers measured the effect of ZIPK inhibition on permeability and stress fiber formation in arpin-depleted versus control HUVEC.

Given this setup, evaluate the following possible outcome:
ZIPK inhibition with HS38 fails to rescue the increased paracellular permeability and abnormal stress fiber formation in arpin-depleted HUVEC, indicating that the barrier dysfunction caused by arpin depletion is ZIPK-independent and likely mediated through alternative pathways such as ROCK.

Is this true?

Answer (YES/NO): NO